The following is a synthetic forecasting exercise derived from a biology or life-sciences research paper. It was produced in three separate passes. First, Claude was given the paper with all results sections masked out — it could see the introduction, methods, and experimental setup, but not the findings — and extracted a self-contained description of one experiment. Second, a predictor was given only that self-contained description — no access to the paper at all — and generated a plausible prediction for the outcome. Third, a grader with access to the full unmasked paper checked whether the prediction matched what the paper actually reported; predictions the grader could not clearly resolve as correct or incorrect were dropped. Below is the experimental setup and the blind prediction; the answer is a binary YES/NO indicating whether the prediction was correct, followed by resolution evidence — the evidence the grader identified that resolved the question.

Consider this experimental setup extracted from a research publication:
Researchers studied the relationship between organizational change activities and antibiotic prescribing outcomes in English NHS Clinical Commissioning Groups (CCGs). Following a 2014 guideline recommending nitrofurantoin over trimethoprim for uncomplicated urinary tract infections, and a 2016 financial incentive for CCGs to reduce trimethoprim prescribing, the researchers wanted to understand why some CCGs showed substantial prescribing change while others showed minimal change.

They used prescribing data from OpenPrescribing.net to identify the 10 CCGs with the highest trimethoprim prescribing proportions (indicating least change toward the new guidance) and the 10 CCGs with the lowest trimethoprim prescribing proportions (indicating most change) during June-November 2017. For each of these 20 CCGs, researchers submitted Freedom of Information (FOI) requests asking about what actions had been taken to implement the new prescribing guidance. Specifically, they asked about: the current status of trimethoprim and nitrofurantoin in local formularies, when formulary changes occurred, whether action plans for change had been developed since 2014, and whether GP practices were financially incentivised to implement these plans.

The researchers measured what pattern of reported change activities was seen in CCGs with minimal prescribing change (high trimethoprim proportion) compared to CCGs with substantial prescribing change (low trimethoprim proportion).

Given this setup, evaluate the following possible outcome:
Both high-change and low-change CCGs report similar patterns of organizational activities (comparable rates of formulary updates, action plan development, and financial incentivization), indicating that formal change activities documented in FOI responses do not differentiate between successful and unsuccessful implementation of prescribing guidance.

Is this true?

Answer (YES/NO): NO